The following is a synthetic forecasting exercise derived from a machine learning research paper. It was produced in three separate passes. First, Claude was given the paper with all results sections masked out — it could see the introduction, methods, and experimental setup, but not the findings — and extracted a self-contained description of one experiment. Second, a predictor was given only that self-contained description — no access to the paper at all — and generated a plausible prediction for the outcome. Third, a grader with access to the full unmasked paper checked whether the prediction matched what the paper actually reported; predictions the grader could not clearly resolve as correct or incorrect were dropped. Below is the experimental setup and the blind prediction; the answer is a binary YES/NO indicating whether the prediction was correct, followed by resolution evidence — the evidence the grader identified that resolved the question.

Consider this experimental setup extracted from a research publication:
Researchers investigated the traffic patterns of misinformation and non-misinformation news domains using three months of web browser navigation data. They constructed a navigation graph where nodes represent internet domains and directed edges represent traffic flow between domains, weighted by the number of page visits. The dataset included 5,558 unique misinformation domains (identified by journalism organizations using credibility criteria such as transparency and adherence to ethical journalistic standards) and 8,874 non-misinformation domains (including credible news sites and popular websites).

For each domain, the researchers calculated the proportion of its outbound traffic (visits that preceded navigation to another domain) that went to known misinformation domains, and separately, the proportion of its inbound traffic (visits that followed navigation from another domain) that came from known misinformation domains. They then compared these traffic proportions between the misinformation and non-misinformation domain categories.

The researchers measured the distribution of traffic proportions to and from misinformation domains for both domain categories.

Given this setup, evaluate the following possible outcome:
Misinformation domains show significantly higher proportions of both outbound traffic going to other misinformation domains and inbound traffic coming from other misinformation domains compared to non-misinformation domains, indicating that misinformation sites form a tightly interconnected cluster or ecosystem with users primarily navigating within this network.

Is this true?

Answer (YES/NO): YES